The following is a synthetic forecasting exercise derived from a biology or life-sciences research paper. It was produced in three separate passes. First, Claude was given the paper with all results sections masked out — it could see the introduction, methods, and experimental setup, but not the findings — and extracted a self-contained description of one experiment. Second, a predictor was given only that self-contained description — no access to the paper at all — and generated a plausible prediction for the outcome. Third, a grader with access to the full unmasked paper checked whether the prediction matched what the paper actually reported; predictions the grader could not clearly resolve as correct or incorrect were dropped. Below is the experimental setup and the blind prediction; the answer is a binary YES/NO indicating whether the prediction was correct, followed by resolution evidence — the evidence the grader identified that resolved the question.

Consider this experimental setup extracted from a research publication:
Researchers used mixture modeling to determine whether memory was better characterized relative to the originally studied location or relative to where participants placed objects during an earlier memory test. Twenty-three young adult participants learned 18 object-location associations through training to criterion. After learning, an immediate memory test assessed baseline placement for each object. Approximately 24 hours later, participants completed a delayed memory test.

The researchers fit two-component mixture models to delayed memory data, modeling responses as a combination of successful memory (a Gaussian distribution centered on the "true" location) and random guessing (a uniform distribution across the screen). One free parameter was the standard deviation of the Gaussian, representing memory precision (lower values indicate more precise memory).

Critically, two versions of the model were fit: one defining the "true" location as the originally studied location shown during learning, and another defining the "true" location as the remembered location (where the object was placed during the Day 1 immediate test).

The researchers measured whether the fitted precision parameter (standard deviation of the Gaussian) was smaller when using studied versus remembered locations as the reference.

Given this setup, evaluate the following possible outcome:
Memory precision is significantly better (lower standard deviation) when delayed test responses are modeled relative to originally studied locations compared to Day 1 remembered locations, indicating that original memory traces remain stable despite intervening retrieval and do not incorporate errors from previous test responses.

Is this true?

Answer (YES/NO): NO